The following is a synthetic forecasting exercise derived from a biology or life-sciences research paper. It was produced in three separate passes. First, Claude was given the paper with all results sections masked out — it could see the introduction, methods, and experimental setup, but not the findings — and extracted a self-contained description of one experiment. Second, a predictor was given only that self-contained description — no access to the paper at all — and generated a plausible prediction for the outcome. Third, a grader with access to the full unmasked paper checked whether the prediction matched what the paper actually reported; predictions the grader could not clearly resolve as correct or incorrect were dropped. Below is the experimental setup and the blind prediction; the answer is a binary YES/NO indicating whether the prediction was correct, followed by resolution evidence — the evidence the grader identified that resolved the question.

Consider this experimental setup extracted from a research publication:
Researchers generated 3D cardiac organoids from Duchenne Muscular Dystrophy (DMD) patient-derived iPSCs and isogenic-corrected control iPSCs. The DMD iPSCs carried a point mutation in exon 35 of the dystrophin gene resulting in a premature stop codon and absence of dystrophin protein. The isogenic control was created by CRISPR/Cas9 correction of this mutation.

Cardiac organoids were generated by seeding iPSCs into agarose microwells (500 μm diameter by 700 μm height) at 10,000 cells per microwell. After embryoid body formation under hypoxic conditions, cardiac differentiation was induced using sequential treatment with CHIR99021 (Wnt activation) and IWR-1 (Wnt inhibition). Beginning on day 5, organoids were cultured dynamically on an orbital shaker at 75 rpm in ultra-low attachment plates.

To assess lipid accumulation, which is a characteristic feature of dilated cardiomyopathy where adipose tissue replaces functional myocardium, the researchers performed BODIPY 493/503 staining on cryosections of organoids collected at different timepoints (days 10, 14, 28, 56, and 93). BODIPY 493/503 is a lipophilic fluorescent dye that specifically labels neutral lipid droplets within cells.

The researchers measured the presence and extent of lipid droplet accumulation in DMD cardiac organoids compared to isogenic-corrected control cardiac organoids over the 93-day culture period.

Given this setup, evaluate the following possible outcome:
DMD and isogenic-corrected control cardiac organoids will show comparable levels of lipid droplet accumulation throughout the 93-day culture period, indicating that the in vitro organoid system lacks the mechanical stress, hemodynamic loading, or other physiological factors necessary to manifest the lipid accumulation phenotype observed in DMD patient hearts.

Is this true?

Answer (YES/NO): NO